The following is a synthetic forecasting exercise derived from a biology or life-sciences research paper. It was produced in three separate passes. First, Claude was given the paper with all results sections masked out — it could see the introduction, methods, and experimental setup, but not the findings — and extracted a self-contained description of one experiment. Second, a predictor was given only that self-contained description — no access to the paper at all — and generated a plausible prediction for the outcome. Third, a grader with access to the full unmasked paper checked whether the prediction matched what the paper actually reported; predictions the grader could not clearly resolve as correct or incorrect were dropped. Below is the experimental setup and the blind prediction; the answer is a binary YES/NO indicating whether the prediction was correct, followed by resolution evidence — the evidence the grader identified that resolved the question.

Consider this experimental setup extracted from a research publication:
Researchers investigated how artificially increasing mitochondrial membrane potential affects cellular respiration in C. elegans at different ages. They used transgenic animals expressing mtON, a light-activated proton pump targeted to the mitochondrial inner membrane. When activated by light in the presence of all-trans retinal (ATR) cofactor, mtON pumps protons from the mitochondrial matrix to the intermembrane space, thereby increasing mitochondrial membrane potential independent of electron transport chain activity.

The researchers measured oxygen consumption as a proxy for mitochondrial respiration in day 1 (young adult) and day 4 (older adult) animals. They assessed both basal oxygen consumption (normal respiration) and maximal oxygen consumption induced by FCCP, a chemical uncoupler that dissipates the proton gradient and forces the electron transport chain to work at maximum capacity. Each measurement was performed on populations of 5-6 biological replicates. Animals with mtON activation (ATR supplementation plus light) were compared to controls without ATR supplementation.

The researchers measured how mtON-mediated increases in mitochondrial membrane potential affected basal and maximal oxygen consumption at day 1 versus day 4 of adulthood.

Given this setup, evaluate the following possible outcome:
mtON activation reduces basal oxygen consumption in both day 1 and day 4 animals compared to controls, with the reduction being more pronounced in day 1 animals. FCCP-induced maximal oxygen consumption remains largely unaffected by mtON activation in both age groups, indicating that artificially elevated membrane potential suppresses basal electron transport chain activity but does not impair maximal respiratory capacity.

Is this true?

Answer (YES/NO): NO